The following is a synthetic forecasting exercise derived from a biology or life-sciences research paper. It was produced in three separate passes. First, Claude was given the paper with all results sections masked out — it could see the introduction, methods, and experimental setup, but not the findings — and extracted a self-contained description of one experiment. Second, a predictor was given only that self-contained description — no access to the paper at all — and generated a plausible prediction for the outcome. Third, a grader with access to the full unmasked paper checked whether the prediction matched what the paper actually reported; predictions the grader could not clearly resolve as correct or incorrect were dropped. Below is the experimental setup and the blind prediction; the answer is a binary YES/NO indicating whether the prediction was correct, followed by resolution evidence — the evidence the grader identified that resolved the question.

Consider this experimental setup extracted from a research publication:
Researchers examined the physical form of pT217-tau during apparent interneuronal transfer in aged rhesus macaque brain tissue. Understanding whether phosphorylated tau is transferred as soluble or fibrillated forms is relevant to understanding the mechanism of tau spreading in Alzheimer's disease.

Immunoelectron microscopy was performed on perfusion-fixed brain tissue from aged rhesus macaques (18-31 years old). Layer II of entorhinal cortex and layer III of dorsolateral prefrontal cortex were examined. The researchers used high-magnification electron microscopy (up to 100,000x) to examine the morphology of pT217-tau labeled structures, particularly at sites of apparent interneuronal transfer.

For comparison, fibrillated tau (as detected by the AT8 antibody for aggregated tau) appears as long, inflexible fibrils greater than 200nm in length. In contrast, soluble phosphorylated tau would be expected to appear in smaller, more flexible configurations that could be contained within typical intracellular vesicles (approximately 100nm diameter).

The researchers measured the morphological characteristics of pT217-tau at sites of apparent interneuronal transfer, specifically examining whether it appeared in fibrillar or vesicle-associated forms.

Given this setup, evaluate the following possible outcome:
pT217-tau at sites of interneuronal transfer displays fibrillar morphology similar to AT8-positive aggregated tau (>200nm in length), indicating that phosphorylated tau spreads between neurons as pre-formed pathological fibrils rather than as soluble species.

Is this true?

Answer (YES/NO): NO